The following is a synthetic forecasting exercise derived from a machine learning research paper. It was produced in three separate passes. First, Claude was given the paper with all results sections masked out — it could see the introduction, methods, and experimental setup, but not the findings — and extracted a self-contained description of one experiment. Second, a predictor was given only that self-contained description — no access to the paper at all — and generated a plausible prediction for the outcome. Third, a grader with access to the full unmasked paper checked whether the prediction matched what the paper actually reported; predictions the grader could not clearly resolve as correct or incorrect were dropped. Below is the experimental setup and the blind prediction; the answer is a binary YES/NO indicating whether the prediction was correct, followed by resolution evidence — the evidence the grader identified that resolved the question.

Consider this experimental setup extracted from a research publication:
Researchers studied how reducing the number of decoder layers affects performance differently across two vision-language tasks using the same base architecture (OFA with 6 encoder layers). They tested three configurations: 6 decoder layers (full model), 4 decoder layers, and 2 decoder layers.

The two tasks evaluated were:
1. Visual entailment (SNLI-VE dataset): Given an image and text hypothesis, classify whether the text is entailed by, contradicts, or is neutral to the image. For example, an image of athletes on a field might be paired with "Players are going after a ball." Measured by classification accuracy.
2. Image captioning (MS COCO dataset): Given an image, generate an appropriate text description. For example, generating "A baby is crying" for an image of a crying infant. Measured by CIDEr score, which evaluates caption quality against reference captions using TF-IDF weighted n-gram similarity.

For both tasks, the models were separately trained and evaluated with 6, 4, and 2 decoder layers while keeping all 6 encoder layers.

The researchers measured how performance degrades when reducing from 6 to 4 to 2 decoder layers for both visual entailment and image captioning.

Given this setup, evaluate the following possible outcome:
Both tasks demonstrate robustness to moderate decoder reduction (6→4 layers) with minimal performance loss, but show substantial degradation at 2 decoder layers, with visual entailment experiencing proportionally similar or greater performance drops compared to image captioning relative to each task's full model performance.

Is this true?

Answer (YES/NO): NO